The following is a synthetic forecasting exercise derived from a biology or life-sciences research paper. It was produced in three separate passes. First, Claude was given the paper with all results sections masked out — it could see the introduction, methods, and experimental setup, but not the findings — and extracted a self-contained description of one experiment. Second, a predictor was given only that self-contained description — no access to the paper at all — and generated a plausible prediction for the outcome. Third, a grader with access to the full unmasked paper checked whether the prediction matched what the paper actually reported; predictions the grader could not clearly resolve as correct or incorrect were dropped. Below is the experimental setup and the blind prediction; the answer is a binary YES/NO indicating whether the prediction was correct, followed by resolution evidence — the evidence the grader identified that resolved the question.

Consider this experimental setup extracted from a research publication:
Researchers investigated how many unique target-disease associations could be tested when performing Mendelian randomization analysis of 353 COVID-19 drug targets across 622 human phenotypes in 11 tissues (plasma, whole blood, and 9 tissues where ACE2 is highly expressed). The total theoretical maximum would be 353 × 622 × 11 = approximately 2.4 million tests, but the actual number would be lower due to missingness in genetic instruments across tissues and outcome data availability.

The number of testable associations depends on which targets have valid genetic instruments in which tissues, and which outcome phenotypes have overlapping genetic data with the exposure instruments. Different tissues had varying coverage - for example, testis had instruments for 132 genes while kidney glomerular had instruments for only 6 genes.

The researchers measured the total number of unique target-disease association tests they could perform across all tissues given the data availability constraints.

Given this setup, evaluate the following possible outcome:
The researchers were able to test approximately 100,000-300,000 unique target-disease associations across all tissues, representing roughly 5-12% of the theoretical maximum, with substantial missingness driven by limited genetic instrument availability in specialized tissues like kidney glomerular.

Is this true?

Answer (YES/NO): NO